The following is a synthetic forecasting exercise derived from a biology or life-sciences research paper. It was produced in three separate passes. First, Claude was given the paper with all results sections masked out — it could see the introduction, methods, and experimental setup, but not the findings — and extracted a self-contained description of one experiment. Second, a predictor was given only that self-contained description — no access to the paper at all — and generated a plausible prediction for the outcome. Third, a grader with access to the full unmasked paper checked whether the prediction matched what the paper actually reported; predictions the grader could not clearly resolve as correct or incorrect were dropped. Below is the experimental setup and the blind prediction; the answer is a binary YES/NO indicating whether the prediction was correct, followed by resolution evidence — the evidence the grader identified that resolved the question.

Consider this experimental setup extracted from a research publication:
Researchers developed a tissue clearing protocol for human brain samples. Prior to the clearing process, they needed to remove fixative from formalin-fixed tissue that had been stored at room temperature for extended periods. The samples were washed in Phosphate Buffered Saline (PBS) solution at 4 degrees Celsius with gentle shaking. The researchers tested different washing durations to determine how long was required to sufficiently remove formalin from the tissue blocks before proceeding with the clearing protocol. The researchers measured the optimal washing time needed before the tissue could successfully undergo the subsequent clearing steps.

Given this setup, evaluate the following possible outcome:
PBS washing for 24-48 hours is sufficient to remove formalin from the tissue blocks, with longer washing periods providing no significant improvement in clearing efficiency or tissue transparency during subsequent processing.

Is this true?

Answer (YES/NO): NO